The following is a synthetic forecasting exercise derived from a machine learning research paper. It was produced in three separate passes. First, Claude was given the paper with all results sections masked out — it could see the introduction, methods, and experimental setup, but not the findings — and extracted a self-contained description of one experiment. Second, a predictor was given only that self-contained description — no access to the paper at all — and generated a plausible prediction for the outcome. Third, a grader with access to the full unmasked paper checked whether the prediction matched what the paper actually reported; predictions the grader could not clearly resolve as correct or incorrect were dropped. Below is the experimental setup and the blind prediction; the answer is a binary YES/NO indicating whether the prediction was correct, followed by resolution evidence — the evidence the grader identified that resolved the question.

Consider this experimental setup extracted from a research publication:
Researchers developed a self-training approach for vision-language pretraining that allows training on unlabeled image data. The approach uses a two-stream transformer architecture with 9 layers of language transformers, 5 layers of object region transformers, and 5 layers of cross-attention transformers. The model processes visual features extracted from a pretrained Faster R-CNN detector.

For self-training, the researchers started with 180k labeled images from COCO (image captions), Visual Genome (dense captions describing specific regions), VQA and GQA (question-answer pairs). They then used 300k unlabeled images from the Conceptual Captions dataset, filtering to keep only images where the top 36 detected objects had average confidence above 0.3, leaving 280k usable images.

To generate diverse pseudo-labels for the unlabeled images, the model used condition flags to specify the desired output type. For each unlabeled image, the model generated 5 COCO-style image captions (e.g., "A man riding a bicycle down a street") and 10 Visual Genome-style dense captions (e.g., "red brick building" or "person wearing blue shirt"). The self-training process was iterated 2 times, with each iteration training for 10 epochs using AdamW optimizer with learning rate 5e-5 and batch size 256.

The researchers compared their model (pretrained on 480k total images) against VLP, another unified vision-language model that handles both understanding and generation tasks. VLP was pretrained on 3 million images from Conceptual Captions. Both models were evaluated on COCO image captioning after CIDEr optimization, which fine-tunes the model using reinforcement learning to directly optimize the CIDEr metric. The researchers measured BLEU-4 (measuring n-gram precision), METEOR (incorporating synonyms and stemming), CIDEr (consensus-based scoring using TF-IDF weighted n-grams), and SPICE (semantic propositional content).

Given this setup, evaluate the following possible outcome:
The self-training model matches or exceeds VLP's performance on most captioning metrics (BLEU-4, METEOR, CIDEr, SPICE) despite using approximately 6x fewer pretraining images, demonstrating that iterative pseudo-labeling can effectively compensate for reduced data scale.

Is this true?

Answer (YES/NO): NO